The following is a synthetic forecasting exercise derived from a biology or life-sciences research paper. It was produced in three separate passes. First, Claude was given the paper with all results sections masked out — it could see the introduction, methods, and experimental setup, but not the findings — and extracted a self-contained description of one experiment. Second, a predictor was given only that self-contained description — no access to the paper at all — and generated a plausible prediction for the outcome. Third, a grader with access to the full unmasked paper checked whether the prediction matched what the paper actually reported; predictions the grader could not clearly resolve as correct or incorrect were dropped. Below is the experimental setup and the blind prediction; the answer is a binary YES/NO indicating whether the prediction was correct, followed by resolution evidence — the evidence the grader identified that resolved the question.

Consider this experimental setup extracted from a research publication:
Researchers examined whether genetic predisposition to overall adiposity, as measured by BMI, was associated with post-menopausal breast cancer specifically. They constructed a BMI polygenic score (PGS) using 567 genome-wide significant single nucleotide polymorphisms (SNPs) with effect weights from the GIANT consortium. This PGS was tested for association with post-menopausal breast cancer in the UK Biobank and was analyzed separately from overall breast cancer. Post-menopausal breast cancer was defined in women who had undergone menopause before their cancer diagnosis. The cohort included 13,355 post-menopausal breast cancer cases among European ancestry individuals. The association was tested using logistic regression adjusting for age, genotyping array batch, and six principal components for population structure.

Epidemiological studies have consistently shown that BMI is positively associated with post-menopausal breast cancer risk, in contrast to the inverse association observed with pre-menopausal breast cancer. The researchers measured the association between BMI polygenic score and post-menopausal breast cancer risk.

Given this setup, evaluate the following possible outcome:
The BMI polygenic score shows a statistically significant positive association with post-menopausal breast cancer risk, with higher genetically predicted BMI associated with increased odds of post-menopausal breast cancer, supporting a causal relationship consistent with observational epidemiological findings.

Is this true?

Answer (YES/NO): NO